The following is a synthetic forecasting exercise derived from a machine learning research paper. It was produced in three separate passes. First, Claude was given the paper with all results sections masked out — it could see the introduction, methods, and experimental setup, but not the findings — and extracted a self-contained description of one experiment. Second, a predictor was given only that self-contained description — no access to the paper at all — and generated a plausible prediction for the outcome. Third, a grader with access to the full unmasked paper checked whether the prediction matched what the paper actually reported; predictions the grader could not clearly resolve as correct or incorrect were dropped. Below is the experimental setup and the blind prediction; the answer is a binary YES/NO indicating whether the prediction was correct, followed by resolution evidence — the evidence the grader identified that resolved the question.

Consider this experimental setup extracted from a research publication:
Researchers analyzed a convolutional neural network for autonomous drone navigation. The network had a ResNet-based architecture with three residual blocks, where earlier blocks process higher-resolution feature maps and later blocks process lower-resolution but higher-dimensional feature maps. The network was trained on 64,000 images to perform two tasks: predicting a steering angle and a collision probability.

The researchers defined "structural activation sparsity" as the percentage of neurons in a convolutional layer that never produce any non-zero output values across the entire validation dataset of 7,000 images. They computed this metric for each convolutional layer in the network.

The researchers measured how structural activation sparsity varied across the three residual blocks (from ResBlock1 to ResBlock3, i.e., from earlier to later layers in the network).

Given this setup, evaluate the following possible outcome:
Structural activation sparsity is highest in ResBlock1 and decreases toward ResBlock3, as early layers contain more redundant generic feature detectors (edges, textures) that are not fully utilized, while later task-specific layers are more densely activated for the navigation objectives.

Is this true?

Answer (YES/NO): NO